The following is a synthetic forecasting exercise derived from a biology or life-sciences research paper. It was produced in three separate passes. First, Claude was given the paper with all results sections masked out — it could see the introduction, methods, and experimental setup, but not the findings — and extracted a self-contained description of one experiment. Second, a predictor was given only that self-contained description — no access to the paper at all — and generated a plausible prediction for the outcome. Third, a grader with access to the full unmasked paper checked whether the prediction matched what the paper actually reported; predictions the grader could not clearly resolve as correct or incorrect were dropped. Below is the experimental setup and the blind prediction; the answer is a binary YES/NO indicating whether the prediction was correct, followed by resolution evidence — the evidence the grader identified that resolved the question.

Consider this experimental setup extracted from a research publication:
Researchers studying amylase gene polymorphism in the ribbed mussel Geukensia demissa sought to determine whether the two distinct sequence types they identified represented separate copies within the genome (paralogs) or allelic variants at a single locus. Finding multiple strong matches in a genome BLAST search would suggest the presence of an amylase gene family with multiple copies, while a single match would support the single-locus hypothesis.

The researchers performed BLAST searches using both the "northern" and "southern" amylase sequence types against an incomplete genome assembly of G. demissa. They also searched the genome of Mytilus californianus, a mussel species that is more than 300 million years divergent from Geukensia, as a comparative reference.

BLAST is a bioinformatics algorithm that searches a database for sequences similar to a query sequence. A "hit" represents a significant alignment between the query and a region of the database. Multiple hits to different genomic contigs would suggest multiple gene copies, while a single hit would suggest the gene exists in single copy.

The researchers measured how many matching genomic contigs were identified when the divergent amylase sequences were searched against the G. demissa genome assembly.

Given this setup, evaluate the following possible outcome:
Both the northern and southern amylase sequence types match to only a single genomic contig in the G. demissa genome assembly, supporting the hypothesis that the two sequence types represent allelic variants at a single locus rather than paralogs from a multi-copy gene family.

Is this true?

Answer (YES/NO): YES